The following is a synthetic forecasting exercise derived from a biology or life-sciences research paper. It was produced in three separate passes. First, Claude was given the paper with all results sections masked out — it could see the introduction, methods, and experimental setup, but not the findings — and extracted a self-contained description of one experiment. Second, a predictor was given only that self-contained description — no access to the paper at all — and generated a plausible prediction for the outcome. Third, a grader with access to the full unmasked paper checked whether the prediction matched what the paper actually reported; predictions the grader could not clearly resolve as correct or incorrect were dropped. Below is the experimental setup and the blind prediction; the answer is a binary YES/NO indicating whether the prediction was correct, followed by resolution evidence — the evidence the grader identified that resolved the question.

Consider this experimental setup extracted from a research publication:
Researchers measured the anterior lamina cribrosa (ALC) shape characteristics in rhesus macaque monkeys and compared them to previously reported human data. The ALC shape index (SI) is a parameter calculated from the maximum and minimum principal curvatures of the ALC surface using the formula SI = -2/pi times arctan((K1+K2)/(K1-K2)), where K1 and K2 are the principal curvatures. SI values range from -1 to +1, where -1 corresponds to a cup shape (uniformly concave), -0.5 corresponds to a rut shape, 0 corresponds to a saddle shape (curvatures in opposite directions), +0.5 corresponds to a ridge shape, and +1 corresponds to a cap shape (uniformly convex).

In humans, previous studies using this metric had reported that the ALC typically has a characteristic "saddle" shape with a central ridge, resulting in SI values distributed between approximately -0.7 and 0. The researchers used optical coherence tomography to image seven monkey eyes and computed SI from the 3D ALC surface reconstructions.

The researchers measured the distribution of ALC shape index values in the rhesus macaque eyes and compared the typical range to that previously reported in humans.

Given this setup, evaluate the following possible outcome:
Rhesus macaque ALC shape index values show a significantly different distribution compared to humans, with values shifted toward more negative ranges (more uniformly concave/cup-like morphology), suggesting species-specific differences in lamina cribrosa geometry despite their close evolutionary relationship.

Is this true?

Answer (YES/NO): YES